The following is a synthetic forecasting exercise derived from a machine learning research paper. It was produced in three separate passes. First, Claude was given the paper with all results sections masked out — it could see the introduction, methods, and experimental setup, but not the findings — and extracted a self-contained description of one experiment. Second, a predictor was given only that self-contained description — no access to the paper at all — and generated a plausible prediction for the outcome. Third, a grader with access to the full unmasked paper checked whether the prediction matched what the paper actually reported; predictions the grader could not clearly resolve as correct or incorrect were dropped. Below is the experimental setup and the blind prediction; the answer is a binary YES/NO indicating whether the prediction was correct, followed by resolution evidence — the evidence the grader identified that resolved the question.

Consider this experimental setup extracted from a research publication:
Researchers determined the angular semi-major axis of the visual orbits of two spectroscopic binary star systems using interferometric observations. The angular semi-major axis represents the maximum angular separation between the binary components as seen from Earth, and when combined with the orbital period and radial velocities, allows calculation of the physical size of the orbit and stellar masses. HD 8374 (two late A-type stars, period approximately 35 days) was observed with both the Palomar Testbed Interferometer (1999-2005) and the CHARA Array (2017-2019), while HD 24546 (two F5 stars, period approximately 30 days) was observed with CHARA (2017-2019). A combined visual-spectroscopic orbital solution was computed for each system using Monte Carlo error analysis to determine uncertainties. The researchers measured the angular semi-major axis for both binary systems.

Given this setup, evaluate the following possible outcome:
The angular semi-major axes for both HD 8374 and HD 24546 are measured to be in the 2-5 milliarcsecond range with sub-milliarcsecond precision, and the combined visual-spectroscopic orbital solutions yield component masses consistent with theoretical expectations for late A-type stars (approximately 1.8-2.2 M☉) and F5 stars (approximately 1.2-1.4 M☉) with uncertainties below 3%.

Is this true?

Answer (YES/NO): NO